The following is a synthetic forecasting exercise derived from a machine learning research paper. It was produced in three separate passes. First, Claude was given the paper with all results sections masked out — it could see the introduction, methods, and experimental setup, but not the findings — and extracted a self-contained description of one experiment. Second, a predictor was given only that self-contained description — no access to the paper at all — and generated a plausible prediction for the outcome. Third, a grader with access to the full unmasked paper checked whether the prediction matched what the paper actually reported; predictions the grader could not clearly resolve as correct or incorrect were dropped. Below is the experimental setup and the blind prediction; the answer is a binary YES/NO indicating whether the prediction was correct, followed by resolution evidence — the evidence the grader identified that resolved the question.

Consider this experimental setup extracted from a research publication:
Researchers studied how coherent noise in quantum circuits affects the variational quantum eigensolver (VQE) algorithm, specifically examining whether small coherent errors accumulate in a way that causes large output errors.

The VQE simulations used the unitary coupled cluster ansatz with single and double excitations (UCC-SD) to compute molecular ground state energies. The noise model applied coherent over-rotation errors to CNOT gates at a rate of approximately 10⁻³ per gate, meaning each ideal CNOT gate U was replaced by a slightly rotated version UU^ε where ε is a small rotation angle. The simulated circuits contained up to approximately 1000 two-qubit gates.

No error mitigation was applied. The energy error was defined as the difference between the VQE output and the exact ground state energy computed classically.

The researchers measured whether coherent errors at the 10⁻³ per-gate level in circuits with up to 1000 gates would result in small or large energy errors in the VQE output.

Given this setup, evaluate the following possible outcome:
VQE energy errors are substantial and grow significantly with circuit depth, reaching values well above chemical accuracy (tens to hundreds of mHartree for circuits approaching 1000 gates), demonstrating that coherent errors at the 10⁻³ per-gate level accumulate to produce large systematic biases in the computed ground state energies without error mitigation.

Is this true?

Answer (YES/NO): YES